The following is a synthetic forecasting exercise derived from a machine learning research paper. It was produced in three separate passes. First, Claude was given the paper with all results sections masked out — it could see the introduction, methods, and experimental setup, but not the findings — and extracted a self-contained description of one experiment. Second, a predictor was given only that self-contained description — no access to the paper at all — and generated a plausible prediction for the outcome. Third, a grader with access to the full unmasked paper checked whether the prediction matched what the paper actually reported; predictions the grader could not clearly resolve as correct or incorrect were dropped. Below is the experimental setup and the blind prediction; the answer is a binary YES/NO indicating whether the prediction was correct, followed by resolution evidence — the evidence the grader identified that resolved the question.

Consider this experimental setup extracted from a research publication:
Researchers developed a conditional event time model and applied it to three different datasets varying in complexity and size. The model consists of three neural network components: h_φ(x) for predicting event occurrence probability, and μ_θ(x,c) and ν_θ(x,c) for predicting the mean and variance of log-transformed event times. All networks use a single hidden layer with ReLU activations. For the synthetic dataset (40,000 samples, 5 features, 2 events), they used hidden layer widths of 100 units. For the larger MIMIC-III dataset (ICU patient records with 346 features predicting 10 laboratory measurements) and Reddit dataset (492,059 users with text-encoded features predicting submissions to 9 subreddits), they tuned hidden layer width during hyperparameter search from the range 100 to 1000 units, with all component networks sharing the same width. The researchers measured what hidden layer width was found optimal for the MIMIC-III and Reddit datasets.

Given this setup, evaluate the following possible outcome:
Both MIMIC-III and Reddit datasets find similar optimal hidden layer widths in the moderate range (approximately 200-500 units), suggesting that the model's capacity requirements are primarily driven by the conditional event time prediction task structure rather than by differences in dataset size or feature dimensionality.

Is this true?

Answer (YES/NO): NO